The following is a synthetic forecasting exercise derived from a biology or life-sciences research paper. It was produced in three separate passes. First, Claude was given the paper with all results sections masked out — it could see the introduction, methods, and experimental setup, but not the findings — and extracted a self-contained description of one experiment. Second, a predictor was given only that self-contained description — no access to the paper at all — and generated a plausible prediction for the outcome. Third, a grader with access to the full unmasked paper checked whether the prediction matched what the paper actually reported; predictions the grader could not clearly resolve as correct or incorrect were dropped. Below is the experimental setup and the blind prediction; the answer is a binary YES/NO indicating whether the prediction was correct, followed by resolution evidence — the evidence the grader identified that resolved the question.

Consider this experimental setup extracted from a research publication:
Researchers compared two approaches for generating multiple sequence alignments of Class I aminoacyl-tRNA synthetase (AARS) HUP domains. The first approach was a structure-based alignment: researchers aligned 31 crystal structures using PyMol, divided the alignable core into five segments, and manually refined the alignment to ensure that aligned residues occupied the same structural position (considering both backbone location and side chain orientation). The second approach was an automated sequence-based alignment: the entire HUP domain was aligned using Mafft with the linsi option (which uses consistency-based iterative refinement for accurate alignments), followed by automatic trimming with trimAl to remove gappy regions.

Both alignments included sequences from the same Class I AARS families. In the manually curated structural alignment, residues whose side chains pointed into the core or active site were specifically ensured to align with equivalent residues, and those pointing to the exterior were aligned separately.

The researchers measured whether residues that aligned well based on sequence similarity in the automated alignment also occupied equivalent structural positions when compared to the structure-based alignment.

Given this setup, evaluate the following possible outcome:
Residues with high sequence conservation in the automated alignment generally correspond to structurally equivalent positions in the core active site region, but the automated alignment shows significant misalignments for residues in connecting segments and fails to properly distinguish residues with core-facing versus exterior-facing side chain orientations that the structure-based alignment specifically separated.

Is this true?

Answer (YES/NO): NO